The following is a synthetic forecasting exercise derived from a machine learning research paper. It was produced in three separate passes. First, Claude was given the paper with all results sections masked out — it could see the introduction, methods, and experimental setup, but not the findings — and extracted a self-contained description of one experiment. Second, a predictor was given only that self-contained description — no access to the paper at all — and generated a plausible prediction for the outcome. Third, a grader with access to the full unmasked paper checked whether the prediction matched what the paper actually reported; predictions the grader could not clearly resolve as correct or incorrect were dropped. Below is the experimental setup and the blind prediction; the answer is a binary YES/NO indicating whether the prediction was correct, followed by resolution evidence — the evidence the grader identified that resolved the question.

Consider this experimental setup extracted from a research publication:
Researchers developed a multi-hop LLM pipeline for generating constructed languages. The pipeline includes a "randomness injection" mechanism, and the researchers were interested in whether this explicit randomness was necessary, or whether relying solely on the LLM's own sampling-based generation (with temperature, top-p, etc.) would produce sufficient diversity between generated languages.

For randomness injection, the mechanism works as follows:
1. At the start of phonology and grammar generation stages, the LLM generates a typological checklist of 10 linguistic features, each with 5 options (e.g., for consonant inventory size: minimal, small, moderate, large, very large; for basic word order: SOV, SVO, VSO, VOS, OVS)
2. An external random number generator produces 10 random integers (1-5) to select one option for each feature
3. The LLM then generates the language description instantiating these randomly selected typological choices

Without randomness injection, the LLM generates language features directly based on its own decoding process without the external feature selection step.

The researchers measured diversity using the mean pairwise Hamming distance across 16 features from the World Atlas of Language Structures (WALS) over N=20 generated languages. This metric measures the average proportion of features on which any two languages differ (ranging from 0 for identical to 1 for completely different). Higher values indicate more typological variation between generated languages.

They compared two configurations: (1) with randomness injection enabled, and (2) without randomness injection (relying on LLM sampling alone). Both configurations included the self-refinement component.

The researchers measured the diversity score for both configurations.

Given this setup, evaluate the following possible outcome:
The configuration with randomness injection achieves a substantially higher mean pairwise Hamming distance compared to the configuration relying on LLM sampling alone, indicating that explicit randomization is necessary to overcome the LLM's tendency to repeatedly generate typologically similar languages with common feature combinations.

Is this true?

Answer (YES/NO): YES